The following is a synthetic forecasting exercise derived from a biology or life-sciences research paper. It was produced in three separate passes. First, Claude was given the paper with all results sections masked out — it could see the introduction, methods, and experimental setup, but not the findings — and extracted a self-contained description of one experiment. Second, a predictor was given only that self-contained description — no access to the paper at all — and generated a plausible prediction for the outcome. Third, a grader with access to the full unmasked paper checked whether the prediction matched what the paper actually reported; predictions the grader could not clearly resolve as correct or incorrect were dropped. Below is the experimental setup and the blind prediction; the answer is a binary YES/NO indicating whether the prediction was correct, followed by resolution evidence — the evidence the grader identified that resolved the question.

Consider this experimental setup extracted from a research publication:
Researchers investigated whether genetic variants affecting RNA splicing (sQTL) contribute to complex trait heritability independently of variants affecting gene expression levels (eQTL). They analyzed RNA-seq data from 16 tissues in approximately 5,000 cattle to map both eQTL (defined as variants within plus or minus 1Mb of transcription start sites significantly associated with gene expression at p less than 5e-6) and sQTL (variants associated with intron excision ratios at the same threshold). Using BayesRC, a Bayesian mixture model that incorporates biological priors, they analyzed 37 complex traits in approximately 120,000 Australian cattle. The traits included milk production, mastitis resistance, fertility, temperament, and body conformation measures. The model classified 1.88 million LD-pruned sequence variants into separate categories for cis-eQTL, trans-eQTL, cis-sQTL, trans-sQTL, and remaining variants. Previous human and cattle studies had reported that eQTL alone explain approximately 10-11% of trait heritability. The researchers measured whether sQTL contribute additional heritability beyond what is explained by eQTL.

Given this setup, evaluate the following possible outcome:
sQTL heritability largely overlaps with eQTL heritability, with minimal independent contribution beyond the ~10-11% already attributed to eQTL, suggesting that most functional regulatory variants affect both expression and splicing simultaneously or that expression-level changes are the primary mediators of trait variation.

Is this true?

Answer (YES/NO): NO